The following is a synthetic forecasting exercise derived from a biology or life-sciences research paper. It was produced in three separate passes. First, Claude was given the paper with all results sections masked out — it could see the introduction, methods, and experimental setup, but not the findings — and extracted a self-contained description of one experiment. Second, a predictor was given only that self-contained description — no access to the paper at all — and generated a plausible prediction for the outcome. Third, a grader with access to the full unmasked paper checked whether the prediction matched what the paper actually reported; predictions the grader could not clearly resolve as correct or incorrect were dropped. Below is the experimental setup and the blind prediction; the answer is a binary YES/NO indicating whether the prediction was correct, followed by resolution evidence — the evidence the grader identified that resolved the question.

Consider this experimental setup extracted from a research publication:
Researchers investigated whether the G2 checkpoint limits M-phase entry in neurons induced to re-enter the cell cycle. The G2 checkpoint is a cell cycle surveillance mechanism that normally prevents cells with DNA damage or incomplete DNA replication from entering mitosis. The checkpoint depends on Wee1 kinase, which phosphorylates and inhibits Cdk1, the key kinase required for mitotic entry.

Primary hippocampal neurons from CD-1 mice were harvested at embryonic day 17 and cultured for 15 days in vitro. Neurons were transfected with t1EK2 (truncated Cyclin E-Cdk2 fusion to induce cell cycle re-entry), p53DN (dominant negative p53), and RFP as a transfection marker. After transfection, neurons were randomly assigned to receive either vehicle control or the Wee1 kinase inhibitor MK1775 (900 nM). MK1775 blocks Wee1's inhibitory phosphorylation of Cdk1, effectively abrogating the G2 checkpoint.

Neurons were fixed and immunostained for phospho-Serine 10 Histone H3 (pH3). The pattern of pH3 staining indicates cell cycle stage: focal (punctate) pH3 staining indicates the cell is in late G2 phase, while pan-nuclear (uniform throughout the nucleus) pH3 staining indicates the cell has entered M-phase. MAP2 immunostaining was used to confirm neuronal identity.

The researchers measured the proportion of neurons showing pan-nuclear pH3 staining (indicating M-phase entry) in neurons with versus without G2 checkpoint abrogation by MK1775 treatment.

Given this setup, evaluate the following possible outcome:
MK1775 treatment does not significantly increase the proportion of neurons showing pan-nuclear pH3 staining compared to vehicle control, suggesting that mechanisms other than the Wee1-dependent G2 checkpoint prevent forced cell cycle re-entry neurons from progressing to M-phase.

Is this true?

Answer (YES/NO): NO